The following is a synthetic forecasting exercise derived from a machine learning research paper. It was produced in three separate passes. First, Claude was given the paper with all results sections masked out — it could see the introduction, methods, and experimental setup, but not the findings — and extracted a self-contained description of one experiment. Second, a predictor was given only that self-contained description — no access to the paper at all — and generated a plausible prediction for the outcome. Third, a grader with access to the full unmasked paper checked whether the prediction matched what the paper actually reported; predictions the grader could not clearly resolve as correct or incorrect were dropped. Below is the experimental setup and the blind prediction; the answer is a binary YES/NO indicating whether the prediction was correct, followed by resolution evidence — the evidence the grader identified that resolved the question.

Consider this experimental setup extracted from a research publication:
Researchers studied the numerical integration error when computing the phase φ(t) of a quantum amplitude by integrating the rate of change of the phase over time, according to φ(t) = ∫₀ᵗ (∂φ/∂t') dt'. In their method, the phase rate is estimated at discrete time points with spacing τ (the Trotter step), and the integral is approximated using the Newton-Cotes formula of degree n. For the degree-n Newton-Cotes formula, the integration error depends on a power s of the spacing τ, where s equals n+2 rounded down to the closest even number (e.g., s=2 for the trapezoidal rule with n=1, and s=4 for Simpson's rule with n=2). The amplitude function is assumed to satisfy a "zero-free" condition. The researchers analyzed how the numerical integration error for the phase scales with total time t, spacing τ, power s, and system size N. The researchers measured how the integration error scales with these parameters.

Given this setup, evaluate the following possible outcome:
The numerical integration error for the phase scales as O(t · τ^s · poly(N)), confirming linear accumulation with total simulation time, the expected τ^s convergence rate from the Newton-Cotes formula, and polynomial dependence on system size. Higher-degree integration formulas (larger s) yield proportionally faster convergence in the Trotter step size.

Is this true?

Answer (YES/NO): YES